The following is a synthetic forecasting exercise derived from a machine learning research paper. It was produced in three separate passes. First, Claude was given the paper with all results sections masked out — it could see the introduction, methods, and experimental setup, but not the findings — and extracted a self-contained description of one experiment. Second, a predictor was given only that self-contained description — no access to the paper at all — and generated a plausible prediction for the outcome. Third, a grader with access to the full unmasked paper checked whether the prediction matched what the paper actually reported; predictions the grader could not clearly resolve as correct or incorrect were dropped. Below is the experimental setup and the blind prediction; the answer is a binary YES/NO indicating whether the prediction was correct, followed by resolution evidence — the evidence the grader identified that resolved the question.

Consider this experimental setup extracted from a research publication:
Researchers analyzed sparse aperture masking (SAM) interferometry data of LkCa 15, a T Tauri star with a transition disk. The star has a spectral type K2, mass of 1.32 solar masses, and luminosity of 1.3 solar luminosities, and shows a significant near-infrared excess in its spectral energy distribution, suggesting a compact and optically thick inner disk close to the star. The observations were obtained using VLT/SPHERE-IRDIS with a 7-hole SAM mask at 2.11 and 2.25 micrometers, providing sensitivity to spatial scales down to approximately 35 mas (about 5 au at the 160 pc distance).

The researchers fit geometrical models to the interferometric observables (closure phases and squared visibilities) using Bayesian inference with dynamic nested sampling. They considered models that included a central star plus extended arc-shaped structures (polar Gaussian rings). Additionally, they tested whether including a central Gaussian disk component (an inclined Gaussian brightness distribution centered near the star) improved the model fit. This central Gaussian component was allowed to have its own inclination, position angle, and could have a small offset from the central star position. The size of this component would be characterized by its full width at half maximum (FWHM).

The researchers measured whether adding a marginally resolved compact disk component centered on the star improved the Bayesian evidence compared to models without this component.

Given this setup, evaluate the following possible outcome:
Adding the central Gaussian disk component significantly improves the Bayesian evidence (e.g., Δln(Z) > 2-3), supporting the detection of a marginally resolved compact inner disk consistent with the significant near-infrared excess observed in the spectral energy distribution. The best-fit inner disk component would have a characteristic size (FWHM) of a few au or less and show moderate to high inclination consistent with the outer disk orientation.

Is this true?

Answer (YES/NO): YES